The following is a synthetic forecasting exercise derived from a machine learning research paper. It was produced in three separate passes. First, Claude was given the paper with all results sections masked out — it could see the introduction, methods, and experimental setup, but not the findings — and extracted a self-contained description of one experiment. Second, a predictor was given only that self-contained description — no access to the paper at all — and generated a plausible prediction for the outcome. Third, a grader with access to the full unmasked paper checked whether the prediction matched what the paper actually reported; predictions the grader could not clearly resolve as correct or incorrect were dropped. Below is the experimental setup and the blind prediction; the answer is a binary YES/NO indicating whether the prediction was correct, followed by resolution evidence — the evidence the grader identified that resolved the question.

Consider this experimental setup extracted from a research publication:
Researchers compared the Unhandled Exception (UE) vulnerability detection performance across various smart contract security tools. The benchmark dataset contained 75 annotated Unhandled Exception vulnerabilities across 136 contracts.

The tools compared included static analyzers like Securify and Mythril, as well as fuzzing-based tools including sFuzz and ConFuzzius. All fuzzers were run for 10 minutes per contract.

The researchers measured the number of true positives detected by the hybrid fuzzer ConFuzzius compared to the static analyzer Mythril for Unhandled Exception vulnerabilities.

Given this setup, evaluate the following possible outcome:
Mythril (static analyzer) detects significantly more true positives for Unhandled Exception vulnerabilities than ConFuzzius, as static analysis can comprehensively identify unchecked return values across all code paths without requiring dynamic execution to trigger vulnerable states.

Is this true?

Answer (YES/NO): NO